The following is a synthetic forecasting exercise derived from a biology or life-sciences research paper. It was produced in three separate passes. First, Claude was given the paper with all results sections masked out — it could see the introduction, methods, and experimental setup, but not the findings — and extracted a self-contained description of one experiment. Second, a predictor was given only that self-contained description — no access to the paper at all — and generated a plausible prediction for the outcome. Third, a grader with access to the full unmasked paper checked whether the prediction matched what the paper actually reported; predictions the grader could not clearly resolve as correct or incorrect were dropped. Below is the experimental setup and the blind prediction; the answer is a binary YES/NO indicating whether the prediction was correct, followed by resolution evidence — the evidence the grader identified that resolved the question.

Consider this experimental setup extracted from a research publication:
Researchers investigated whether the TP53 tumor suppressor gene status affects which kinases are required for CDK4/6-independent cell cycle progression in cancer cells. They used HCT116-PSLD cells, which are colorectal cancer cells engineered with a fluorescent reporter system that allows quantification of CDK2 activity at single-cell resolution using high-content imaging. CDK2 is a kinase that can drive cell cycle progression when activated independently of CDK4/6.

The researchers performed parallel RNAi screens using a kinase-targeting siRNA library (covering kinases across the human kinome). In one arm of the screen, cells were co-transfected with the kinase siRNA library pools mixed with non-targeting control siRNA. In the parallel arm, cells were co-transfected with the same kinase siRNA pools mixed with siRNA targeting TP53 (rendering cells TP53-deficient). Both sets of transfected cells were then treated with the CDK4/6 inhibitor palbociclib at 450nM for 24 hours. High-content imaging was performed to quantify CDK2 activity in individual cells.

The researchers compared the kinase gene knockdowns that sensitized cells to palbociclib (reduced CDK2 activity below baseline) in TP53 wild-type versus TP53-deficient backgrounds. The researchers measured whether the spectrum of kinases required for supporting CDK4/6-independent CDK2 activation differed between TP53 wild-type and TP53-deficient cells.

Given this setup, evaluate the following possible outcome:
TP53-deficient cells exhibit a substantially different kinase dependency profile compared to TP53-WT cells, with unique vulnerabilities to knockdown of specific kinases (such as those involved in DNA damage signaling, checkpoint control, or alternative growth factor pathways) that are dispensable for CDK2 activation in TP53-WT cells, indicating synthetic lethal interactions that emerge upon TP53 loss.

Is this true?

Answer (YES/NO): NO